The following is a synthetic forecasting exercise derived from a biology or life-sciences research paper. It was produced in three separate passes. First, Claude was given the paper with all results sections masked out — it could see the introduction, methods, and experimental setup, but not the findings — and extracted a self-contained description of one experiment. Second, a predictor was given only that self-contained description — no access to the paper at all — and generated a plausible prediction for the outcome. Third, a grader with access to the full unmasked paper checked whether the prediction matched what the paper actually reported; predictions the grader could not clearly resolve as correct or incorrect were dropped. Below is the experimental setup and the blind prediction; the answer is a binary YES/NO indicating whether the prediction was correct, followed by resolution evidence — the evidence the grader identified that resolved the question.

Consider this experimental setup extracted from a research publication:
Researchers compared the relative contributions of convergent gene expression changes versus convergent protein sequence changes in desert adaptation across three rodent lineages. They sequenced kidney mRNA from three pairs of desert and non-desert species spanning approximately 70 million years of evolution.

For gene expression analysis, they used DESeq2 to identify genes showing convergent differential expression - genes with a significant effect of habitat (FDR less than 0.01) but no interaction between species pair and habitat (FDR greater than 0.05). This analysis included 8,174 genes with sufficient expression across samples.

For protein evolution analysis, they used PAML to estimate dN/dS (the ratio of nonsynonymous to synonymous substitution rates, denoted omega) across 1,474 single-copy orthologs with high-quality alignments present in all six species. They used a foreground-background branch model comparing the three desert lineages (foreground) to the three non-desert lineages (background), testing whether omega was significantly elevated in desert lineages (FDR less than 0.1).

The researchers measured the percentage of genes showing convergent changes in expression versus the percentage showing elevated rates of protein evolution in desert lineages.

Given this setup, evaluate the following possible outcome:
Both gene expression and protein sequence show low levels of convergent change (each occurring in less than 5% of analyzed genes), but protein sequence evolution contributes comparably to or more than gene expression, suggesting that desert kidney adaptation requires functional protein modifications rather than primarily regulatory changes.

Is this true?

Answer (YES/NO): NO